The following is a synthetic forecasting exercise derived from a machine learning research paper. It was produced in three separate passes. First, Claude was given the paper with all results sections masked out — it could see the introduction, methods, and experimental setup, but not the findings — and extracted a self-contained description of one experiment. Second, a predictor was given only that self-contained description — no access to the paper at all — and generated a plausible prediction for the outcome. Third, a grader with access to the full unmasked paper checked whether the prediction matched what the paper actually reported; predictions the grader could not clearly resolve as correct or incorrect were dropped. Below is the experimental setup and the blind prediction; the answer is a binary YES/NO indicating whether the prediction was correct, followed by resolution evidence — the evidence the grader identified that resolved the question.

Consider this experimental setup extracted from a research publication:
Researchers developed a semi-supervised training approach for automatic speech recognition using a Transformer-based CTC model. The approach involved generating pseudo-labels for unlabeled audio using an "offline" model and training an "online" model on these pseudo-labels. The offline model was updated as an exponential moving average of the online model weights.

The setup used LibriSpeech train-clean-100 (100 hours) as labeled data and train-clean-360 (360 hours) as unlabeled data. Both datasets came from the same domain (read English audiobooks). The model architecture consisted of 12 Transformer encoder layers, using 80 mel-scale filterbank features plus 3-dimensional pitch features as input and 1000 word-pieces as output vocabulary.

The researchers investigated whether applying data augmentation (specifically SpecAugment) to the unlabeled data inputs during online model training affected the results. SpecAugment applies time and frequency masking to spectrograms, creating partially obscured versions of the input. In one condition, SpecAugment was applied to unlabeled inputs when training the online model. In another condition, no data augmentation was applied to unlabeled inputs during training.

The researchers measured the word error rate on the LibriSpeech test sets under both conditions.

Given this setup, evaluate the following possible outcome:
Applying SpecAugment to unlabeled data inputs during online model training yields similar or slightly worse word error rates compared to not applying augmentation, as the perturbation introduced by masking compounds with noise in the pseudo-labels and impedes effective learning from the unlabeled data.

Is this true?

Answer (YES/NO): NO